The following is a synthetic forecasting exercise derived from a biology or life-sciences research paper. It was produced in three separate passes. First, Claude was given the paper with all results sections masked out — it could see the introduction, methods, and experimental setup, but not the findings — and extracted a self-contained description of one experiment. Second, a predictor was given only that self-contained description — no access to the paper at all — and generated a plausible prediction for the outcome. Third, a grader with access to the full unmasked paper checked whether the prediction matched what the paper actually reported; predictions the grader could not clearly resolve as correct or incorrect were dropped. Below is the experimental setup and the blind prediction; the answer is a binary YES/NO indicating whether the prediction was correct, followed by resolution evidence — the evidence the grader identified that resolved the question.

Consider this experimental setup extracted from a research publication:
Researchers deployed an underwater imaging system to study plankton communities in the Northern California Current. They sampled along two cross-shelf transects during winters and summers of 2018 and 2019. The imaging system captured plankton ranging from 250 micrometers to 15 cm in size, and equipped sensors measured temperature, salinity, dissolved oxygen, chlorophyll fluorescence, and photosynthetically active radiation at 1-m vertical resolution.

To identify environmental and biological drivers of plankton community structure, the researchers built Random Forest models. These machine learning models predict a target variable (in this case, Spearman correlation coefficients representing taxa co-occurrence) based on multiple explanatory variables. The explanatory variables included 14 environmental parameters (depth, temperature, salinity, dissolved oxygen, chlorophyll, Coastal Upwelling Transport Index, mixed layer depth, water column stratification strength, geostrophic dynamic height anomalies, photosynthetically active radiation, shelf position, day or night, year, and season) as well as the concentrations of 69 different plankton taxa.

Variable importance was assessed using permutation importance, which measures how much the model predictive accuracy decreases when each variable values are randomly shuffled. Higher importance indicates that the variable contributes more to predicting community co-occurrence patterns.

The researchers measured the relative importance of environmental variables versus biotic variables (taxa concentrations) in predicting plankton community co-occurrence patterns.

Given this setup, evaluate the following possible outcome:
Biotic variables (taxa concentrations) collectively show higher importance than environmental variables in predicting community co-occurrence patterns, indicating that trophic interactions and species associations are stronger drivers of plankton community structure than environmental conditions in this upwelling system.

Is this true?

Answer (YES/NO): NO